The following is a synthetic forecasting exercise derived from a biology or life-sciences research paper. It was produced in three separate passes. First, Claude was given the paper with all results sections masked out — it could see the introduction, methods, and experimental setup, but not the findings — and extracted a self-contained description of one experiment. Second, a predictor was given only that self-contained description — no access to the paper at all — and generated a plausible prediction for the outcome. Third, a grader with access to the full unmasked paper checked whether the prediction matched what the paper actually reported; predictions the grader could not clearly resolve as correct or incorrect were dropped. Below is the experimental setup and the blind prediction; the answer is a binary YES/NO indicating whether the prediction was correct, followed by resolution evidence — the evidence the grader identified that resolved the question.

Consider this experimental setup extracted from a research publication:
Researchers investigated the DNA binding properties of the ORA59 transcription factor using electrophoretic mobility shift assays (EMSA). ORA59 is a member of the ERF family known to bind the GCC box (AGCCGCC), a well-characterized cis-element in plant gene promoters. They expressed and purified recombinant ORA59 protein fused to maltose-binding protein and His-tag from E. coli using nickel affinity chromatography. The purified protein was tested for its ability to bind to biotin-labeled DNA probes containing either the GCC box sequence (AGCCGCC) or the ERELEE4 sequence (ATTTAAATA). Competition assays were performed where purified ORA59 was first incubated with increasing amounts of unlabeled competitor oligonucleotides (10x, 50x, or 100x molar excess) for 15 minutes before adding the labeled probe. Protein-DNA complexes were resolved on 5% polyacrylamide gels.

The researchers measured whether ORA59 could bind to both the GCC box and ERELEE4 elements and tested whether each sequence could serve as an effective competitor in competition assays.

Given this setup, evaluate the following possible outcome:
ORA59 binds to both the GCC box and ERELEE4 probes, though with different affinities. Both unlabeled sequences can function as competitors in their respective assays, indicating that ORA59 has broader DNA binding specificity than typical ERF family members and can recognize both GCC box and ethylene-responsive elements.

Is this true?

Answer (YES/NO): YES